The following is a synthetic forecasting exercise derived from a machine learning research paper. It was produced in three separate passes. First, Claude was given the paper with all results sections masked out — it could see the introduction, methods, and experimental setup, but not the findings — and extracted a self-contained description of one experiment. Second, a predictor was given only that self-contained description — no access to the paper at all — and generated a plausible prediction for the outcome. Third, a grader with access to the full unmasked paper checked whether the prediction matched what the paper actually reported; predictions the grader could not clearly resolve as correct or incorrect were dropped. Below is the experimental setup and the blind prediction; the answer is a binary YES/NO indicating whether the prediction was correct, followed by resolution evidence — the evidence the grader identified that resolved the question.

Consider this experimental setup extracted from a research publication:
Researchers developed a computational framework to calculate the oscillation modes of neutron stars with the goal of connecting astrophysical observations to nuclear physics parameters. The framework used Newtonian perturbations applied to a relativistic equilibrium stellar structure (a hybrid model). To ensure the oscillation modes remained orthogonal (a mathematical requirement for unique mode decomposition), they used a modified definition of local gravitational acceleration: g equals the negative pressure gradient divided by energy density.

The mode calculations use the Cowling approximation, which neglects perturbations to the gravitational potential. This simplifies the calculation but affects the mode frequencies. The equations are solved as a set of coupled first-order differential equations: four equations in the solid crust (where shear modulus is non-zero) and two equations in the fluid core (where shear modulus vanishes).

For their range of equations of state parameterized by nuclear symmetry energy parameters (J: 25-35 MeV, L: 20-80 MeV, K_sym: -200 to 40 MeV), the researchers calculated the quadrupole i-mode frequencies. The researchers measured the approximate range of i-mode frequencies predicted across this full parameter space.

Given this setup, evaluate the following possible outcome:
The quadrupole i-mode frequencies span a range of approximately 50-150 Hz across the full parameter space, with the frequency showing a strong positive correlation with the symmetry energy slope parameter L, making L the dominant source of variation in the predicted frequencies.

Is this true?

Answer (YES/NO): NO